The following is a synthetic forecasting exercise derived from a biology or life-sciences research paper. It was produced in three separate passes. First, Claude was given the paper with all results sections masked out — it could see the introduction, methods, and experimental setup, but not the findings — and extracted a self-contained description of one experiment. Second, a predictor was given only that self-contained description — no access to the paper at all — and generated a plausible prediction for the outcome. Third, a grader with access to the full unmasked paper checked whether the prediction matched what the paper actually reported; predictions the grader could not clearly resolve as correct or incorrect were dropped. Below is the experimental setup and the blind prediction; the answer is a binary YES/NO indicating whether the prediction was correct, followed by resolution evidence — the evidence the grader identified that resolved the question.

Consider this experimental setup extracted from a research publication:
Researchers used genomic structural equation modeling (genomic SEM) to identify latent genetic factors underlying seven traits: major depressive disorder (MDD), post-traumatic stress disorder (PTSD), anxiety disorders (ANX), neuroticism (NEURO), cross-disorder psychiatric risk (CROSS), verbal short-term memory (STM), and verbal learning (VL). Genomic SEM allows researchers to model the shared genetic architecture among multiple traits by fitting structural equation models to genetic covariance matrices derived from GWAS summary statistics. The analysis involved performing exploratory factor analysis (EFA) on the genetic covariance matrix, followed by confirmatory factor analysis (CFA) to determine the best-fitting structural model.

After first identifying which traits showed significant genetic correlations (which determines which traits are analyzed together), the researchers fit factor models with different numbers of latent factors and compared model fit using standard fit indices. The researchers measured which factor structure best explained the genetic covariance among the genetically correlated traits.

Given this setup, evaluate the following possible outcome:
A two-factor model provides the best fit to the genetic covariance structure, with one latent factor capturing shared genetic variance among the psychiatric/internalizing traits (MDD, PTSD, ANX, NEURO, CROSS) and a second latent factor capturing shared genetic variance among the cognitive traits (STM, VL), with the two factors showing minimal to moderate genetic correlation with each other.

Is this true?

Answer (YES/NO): YES